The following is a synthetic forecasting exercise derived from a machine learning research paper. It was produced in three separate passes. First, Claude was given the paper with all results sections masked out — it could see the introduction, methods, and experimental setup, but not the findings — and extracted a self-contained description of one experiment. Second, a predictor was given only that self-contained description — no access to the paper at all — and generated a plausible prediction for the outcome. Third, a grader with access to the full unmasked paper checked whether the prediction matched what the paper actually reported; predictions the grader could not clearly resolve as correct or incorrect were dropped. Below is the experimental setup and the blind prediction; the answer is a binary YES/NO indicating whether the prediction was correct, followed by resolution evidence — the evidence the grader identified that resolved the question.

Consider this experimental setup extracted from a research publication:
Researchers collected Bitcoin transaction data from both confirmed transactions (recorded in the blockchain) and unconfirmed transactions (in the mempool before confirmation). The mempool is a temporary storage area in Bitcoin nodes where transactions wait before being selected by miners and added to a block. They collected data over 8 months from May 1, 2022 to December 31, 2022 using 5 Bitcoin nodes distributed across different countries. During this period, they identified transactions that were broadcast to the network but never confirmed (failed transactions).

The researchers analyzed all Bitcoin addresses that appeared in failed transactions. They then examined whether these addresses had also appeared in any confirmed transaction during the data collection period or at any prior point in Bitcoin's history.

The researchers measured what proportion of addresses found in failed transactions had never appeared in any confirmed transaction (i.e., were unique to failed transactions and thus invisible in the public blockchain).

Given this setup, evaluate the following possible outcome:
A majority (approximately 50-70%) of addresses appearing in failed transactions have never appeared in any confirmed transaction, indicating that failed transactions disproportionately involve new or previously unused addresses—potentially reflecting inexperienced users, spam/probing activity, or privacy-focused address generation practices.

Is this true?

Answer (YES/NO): NO